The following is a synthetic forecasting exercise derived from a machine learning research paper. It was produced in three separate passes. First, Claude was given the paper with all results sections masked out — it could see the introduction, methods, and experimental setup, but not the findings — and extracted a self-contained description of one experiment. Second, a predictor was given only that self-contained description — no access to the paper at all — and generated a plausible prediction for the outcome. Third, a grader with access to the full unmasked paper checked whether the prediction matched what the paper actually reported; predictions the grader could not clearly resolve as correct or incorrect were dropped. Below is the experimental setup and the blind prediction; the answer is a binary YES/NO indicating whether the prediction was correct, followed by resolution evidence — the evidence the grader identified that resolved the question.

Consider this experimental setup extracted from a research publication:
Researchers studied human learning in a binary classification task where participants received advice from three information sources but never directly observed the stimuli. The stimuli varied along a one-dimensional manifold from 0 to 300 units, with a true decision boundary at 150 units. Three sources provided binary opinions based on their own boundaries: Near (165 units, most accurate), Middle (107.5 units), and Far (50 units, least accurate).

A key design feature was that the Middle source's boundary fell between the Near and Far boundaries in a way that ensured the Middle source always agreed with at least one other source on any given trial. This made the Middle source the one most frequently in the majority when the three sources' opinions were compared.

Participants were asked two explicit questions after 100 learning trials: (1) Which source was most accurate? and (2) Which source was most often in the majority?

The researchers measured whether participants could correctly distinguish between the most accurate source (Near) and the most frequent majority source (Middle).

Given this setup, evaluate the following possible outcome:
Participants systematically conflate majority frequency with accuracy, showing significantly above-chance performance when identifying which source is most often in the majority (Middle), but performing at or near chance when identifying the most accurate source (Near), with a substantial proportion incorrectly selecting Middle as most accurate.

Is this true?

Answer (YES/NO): NO